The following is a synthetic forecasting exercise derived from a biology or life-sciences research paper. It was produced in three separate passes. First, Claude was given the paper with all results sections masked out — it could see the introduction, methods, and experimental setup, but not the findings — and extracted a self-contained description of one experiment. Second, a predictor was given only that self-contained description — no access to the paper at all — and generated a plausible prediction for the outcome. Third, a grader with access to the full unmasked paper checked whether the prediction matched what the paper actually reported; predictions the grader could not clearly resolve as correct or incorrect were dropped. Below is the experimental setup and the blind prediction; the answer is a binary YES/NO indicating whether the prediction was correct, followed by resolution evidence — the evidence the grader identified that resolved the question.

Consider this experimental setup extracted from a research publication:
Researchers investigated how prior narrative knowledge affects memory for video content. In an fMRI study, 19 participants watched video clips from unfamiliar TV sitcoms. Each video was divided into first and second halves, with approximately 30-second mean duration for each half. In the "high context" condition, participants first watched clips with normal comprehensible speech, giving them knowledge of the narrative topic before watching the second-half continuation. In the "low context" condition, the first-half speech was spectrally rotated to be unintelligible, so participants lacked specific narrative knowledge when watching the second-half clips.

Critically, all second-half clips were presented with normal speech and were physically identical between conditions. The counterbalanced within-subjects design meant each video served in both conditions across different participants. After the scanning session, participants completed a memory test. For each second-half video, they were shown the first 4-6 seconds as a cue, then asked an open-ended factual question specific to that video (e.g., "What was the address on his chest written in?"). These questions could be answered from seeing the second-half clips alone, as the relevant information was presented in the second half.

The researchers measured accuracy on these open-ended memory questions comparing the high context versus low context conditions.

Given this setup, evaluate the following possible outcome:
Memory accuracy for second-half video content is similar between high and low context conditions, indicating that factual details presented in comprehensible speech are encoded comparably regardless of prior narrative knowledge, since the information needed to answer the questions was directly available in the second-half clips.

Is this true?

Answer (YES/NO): NO